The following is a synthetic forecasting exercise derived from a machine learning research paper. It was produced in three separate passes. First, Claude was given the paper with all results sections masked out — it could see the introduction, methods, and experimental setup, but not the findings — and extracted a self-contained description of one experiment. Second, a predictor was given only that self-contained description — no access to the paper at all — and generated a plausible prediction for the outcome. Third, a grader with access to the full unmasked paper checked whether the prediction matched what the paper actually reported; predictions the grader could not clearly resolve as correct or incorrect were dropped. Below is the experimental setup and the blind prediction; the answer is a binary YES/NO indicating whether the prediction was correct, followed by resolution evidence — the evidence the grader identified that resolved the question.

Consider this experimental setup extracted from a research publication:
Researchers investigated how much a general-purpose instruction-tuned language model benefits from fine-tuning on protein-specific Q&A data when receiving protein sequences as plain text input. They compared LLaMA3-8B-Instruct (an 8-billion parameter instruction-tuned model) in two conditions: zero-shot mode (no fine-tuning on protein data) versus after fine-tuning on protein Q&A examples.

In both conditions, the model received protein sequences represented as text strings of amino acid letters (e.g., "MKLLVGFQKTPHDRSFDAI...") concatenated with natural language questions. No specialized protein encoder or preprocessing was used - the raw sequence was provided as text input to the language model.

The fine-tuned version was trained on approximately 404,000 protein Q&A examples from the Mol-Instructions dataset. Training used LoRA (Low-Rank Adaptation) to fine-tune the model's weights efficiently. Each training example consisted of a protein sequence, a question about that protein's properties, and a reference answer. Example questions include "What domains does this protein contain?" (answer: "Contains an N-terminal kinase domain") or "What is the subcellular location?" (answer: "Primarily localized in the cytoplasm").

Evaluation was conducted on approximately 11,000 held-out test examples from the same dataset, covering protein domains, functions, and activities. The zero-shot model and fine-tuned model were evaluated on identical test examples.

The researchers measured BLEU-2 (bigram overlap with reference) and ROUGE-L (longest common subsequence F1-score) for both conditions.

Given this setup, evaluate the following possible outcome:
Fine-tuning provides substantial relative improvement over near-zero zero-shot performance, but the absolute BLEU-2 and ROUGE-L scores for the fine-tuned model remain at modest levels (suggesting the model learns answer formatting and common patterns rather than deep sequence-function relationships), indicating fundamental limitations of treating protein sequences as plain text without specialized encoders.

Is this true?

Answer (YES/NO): NO